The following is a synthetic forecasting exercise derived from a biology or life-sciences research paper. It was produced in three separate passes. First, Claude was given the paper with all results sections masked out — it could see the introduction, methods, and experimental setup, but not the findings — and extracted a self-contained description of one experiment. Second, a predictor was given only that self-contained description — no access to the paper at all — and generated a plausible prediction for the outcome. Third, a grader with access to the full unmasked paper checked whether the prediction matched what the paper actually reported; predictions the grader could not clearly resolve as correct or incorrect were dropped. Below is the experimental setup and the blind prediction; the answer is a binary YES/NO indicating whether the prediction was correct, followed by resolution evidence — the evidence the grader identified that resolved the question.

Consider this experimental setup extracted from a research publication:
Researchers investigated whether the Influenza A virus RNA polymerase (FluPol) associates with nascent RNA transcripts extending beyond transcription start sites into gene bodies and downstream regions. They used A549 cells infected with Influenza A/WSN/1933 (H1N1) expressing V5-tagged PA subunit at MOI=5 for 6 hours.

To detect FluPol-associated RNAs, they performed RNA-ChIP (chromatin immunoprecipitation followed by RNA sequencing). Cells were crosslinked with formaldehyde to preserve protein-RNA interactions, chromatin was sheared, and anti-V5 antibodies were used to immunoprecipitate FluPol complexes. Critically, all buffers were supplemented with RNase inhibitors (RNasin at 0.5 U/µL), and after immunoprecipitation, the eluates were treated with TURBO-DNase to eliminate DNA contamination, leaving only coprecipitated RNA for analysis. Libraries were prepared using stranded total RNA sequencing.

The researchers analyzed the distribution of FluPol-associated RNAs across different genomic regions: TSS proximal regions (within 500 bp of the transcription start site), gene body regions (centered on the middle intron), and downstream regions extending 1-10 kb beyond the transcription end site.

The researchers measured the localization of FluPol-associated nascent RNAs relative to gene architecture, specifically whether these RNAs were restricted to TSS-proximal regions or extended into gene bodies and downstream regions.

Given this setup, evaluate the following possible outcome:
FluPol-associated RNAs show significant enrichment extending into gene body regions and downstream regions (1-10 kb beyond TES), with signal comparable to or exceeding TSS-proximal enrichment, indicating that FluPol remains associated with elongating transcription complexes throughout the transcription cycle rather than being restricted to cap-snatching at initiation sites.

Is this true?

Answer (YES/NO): YES